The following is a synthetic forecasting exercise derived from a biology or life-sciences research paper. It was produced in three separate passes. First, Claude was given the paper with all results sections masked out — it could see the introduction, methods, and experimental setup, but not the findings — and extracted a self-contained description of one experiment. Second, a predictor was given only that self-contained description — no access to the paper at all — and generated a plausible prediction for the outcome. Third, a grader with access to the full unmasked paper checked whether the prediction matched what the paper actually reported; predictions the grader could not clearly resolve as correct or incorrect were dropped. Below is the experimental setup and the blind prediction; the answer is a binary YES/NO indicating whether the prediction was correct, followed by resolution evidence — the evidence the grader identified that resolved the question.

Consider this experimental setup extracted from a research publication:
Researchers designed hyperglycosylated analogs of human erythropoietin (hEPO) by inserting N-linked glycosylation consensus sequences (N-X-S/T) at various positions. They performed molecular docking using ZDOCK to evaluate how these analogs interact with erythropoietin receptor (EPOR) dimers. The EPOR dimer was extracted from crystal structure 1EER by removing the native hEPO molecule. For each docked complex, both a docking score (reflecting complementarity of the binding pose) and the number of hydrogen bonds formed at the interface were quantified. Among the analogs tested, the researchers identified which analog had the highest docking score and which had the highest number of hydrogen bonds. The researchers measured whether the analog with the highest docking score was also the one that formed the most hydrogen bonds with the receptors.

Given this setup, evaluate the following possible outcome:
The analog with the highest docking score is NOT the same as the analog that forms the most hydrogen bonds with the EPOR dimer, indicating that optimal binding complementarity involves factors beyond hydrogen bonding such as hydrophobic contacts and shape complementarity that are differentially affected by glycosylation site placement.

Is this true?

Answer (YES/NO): YES